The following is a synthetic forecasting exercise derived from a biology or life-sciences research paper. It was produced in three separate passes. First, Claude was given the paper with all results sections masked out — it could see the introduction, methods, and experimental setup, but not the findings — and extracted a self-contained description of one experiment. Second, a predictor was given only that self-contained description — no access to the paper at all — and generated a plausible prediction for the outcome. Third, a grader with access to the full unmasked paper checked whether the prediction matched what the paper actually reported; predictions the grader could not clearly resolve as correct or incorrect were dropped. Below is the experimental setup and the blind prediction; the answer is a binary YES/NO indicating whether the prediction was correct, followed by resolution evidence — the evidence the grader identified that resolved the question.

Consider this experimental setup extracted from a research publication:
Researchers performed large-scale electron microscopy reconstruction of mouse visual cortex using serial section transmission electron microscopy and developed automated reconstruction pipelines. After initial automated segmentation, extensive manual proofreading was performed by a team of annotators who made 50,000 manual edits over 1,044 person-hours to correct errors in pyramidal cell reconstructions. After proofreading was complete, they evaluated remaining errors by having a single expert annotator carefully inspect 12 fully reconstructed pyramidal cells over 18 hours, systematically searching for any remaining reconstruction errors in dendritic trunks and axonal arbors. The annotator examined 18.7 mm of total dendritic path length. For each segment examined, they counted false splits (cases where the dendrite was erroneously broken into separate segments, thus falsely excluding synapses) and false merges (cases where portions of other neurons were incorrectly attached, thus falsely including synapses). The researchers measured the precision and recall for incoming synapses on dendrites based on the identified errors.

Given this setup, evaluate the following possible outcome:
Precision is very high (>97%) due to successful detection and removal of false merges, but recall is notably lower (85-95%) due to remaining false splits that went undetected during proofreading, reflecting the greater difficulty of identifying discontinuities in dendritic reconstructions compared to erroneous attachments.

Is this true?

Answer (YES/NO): NO